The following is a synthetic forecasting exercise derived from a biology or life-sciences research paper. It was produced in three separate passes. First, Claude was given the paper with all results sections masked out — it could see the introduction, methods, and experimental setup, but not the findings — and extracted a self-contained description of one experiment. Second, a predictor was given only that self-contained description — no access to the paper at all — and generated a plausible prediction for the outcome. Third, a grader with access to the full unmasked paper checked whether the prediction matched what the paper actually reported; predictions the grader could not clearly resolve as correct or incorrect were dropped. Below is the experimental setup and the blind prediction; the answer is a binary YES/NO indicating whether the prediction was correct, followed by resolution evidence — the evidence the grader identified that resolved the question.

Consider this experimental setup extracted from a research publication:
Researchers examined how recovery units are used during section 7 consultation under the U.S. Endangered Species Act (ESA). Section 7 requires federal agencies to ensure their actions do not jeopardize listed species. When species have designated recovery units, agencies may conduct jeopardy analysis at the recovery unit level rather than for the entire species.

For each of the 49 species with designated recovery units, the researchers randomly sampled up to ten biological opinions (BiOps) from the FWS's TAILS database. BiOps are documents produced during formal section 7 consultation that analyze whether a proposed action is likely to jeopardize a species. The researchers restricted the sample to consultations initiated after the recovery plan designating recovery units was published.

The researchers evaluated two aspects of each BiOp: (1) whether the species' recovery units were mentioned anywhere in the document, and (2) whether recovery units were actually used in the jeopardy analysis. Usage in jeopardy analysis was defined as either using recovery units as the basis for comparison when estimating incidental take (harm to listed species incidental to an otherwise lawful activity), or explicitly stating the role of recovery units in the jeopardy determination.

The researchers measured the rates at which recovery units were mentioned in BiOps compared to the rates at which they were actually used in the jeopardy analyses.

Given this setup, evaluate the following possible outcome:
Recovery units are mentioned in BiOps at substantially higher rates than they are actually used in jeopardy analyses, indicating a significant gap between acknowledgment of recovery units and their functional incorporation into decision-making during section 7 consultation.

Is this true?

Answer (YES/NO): YES